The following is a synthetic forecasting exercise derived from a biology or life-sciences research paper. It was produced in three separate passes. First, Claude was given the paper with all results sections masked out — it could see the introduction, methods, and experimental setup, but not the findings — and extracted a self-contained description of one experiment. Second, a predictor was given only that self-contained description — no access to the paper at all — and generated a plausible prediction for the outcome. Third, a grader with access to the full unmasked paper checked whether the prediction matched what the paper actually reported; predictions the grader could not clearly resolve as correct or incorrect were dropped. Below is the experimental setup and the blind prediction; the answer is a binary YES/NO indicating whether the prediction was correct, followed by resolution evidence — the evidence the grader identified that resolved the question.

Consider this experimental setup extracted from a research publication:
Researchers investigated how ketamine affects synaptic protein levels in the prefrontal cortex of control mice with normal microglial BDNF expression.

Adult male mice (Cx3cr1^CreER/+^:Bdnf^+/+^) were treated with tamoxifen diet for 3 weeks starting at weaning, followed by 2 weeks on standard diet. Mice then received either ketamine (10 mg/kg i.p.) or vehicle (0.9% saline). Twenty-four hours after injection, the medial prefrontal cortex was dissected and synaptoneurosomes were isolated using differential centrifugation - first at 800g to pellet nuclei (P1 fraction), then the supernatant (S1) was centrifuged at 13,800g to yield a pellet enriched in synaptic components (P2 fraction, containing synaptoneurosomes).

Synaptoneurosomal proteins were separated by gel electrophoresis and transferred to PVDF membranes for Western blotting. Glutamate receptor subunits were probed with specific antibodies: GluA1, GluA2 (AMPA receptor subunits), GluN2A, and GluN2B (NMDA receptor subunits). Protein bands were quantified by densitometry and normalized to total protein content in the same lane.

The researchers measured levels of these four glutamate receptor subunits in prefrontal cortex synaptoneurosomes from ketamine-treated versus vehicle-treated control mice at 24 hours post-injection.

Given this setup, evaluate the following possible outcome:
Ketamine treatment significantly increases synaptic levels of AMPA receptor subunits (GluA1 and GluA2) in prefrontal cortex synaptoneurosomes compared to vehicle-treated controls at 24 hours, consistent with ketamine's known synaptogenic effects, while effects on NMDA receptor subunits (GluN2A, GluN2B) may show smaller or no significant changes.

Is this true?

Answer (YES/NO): NO